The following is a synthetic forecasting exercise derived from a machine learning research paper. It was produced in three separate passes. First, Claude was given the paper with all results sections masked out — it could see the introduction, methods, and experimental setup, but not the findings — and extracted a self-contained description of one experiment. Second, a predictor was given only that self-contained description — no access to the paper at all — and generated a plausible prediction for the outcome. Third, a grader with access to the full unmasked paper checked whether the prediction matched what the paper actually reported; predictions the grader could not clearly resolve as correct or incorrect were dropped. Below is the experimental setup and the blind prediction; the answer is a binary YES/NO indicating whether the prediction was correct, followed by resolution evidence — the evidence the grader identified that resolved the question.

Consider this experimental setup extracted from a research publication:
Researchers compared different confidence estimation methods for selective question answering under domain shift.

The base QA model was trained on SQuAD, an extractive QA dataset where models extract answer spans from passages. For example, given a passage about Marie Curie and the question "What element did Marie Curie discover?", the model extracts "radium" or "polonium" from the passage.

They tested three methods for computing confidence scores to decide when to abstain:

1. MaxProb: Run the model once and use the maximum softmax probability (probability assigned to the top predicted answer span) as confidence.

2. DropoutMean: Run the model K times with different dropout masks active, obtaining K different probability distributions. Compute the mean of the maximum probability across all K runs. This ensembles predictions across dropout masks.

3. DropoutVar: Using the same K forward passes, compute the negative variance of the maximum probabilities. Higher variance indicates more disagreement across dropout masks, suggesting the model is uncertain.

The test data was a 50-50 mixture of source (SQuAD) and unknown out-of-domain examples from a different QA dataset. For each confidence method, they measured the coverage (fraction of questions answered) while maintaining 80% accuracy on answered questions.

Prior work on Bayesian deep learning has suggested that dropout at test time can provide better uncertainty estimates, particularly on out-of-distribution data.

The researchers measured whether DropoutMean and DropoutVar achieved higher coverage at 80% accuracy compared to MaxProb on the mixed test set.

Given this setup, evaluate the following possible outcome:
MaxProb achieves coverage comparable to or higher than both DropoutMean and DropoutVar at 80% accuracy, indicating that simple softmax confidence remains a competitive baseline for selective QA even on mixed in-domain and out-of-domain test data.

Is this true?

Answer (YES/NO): NO